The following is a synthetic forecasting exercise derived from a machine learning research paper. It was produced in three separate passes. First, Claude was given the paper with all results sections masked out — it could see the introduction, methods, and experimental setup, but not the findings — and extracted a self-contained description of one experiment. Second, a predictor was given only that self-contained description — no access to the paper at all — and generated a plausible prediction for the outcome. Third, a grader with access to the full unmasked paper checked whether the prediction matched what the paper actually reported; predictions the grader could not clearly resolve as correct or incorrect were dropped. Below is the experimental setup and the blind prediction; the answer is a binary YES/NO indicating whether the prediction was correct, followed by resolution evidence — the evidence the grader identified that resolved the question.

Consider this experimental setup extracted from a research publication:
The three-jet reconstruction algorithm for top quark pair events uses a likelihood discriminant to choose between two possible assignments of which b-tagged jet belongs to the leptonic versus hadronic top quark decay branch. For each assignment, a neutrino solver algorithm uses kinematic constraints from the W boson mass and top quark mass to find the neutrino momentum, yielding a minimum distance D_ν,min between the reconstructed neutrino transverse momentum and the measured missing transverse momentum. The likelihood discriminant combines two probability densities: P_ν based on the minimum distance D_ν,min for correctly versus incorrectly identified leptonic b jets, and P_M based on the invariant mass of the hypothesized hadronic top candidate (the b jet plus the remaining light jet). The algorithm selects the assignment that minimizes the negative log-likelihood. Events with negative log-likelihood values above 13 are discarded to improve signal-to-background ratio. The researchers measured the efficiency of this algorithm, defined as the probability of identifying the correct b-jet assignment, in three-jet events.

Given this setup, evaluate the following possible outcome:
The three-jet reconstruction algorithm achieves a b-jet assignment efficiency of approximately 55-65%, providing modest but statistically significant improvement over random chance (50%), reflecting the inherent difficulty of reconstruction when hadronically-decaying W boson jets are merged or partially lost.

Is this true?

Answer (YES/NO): NO